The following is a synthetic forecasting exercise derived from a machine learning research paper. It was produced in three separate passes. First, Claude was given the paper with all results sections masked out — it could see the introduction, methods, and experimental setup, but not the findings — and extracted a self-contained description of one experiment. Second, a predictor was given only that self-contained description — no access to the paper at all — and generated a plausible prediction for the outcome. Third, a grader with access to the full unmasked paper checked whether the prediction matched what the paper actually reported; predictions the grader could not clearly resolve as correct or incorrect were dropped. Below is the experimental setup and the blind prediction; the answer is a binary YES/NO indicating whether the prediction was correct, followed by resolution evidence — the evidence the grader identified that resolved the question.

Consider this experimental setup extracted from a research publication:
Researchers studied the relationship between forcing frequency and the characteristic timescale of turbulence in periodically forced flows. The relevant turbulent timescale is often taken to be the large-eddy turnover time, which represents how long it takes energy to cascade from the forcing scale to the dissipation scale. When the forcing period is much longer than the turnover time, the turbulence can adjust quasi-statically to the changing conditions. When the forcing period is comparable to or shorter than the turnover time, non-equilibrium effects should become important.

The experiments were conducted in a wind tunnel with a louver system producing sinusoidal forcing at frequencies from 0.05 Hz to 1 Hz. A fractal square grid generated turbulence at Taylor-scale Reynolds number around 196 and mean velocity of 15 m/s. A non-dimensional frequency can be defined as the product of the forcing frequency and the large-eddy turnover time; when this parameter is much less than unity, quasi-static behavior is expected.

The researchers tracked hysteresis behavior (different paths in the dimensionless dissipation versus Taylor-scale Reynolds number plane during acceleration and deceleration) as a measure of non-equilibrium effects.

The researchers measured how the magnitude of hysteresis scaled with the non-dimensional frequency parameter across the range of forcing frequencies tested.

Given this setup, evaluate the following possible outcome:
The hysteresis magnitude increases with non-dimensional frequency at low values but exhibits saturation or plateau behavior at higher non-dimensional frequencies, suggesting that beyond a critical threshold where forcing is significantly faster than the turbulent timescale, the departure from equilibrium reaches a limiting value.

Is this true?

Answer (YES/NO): NO